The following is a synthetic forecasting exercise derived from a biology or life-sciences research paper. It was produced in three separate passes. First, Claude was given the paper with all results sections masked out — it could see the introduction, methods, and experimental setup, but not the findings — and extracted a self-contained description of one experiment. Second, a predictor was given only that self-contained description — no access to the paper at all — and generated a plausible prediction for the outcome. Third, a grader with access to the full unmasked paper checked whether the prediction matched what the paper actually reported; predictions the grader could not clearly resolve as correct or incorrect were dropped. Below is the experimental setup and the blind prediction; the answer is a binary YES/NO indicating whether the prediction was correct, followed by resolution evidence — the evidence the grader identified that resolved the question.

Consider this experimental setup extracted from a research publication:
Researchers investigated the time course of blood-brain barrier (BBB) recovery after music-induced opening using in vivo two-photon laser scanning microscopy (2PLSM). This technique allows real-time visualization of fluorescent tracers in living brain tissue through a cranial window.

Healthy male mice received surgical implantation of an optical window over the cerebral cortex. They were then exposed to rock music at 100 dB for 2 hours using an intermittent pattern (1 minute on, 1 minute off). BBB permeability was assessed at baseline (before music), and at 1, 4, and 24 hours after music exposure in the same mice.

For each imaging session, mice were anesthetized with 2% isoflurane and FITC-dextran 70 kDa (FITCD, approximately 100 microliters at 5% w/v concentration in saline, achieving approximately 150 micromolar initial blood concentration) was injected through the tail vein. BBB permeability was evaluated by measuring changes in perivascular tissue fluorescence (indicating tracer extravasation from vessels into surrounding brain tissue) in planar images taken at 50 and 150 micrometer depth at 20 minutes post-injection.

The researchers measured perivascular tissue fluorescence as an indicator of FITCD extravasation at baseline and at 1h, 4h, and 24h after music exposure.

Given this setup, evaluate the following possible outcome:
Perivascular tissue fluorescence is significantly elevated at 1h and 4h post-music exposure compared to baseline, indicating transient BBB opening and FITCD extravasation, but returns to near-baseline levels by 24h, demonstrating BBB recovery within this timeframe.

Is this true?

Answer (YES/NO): NO